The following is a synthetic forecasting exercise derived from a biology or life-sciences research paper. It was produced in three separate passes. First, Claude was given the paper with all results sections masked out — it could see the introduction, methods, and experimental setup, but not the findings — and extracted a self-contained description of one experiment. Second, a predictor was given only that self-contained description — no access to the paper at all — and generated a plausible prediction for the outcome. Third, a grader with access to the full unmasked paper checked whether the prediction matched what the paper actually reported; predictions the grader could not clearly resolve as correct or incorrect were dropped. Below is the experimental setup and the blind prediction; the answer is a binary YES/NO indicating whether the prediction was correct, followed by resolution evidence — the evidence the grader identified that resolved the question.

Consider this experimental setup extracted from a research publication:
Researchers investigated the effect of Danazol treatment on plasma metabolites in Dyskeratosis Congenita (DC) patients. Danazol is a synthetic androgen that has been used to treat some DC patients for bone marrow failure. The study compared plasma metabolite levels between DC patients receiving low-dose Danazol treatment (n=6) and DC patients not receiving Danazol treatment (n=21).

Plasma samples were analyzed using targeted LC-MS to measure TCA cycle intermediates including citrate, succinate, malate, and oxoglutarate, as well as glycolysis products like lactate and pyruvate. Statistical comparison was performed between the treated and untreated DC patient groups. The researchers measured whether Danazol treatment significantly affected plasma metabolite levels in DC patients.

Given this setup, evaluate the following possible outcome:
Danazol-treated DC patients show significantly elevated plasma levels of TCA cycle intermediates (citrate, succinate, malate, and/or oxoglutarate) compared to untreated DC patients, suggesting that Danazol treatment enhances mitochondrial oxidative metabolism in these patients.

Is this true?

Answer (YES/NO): NO